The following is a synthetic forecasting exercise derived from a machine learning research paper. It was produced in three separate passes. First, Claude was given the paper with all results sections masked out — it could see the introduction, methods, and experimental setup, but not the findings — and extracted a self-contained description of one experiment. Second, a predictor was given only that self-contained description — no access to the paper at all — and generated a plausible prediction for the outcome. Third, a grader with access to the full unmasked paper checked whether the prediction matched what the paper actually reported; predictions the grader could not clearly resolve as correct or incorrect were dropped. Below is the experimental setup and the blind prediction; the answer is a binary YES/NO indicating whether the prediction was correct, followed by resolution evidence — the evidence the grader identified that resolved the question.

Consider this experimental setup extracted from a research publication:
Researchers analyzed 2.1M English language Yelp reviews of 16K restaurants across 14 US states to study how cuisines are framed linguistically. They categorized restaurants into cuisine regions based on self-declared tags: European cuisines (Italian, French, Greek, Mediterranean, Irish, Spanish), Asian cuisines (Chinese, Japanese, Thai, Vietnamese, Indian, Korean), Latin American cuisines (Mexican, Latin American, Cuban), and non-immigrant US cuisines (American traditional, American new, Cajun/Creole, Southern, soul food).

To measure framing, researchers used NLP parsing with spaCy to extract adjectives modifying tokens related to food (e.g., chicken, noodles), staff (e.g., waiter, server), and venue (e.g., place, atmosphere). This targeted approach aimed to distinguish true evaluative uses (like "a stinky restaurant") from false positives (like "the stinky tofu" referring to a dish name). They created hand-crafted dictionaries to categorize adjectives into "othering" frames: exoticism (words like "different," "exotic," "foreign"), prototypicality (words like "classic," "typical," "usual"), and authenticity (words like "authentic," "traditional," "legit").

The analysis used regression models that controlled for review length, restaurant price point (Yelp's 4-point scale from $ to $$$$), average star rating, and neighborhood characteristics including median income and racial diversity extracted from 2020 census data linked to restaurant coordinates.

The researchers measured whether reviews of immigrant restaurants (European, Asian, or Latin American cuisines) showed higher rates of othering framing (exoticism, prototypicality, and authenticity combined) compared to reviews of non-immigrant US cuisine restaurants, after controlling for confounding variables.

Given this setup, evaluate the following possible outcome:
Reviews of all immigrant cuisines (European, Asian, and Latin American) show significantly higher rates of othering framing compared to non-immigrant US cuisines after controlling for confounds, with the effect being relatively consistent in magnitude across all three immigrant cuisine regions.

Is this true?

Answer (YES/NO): NO